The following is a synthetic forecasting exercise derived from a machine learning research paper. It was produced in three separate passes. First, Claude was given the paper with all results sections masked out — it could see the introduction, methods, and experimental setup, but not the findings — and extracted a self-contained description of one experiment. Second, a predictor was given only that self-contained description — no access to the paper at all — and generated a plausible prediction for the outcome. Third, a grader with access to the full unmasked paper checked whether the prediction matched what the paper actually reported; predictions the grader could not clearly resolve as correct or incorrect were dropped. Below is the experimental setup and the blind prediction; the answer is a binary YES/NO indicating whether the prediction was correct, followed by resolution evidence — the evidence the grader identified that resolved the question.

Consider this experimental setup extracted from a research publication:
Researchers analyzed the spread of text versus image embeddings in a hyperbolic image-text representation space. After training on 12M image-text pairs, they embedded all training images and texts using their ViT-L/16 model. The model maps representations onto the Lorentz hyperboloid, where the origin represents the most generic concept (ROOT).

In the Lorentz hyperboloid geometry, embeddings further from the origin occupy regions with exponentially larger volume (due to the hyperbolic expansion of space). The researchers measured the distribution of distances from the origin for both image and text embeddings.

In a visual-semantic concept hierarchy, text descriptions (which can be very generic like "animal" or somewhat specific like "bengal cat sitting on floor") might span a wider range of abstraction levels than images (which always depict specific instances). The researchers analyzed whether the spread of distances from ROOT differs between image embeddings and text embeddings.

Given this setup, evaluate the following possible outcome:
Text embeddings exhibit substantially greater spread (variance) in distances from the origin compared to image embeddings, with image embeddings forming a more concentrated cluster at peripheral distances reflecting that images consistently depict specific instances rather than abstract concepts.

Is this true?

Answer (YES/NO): YES